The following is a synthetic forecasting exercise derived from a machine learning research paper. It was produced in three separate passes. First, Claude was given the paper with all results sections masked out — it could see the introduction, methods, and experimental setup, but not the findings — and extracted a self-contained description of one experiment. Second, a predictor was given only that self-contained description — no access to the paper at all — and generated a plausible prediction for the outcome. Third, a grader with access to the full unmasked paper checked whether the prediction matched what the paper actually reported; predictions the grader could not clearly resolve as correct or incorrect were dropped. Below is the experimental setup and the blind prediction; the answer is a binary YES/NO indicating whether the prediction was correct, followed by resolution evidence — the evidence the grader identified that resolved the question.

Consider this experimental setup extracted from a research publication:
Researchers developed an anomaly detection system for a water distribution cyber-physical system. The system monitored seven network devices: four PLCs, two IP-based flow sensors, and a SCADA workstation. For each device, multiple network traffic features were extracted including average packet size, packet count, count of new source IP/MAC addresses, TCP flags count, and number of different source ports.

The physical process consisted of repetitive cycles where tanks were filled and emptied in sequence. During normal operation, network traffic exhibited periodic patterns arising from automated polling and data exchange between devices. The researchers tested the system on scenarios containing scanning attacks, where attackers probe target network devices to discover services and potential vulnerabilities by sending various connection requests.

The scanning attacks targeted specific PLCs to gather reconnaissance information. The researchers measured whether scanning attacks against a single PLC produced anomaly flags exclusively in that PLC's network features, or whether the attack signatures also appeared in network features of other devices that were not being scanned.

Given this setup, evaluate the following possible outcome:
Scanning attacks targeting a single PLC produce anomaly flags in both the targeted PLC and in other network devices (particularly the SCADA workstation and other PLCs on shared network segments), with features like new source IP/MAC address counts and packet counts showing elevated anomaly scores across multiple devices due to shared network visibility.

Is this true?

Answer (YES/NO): NO